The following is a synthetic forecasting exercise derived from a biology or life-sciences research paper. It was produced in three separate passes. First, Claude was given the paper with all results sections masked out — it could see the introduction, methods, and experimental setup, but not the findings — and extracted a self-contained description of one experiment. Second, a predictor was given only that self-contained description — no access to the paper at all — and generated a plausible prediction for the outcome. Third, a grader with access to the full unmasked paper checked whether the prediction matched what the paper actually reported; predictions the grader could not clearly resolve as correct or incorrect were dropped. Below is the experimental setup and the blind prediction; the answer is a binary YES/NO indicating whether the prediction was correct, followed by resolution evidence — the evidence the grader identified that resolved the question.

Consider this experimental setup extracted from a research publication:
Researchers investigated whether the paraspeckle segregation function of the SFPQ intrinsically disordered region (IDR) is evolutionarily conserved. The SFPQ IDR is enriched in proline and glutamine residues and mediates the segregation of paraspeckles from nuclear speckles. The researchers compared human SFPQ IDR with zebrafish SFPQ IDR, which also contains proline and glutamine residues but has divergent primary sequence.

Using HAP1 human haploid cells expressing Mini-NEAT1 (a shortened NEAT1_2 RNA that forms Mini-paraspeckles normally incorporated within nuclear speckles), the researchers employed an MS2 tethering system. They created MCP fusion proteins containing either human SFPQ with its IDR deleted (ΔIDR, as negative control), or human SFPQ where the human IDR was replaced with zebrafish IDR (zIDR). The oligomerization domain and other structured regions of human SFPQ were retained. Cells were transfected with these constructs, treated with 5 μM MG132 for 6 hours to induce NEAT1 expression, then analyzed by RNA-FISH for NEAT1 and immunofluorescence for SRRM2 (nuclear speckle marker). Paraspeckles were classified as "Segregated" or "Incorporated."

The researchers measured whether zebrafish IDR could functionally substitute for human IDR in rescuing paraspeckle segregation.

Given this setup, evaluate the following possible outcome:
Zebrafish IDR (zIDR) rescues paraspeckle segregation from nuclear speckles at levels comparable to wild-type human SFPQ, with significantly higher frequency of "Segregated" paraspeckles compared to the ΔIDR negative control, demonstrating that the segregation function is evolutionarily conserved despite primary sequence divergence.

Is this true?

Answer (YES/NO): YES